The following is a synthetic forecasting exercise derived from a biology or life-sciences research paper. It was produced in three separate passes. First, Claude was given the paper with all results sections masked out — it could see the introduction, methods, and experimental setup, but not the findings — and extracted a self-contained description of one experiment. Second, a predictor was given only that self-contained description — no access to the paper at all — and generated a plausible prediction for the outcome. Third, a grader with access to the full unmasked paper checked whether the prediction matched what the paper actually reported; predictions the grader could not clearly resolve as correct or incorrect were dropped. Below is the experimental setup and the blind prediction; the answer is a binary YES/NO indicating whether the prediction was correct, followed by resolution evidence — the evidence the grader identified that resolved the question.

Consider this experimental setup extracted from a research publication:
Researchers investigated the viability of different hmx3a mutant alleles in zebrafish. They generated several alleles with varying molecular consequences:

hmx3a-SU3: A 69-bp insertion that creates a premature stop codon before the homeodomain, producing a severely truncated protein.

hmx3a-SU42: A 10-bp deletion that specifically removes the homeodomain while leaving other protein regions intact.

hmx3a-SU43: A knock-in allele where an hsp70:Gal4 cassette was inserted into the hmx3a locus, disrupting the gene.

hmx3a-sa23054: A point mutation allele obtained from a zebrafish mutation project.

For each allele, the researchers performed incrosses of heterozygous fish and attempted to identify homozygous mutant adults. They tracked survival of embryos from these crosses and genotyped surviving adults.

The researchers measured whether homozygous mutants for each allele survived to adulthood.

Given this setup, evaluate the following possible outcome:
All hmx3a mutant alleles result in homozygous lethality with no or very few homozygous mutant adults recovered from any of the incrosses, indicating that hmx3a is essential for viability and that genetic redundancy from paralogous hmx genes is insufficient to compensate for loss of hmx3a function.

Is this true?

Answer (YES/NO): NO